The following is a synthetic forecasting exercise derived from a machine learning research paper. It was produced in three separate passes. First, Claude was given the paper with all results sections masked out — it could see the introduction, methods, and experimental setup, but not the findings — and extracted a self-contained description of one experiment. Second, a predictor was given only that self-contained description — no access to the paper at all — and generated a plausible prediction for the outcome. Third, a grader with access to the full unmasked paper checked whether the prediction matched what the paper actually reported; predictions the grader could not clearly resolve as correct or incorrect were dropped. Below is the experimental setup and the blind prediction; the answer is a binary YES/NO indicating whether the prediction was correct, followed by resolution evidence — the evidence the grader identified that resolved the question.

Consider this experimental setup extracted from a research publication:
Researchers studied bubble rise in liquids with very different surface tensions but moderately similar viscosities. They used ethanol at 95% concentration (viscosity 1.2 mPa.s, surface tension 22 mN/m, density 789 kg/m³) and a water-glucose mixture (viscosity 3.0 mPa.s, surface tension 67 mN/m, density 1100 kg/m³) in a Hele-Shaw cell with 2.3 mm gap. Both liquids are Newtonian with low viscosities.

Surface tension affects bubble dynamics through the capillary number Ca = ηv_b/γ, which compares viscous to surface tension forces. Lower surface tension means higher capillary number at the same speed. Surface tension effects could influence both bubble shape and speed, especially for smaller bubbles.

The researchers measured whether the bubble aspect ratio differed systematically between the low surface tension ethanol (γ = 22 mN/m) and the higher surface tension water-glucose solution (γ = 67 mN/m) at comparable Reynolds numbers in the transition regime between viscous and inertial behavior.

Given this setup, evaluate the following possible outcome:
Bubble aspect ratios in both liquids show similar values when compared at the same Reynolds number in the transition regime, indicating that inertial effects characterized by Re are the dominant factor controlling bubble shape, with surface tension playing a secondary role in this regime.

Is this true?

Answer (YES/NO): YES